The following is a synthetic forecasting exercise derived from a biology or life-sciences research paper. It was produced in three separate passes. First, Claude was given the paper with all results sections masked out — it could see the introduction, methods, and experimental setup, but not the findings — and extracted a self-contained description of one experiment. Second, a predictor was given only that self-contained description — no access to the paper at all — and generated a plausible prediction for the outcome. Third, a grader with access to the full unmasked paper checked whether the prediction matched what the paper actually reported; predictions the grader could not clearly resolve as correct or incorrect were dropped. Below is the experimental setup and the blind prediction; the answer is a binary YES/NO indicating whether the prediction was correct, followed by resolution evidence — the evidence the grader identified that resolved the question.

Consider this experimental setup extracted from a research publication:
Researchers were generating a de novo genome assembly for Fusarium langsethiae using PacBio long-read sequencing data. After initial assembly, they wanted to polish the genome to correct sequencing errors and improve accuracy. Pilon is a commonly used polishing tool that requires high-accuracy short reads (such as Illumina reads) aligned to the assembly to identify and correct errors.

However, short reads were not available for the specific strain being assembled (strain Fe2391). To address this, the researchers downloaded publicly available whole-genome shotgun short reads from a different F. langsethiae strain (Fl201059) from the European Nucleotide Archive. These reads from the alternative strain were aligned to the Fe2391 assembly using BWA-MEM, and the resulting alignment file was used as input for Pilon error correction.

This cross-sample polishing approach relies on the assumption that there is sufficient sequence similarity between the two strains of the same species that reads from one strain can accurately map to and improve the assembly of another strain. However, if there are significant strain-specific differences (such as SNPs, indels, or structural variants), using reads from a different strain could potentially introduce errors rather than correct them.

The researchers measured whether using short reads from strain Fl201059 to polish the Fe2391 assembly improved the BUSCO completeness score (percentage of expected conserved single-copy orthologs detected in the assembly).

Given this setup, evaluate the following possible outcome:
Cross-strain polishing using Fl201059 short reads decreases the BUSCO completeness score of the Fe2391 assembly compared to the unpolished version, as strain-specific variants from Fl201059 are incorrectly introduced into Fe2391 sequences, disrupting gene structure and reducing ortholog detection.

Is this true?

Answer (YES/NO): NO